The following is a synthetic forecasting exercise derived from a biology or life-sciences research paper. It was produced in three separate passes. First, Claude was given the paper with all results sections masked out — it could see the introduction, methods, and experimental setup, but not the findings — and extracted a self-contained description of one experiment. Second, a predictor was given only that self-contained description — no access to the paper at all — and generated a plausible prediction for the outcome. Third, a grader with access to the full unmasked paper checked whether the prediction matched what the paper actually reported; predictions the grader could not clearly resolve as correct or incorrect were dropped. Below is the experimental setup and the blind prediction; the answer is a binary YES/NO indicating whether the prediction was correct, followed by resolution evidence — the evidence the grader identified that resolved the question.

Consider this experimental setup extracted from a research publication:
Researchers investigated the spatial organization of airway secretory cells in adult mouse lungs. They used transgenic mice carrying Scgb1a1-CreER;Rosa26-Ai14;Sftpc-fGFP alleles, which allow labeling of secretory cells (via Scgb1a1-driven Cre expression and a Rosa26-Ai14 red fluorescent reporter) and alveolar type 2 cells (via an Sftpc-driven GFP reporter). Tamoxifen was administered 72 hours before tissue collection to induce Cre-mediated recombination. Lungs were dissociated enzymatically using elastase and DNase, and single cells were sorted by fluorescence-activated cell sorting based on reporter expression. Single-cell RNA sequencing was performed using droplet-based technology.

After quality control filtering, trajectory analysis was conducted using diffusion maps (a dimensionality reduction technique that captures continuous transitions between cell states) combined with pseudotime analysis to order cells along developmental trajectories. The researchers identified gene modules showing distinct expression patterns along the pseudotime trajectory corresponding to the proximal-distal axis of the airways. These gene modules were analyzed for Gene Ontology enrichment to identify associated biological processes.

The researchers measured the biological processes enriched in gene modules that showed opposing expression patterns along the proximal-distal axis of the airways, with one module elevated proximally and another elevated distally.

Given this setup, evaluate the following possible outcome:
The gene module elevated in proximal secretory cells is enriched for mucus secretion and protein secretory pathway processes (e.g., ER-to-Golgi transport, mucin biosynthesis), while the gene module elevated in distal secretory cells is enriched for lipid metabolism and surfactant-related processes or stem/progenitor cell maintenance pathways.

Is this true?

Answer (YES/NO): NO